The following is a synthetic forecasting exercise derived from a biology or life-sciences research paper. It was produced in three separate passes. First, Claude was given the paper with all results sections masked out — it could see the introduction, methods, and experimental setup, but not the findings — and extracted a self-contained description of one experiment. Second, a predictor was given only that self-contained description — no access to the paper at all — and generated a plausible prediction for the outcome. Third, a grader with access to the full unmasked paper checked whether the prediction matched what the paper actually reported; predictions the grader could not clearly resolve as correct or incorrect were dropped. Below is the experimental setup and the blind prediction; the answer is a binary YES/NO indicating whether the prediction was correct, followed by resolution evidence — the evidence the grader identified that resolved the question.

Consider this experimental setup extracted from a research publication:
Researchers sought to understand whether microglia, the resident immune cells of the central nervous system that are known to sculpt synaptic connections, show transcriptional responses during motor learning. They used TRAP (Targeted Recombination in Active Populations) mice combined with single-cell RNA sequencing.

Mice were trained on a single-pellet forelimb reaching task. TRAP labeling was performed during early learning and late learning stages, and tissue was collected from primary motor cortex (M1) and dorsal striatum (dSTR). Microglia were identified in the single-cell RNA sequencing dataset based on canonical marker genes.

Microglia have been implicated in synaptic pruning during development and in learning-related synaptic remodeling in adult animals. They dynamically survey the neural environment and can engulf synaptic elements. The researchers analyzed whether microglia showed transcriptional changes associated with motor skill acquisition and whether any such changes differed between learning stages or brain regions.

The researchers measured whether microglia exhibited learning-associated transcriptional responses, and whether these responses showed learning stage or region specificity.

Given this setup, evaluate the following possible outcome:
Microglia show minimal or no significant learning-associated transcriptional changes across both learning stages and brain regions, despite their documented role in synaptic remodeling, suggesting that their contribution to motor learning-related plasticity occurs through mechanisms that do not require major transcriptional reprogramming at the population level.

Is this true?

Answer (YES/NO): NO